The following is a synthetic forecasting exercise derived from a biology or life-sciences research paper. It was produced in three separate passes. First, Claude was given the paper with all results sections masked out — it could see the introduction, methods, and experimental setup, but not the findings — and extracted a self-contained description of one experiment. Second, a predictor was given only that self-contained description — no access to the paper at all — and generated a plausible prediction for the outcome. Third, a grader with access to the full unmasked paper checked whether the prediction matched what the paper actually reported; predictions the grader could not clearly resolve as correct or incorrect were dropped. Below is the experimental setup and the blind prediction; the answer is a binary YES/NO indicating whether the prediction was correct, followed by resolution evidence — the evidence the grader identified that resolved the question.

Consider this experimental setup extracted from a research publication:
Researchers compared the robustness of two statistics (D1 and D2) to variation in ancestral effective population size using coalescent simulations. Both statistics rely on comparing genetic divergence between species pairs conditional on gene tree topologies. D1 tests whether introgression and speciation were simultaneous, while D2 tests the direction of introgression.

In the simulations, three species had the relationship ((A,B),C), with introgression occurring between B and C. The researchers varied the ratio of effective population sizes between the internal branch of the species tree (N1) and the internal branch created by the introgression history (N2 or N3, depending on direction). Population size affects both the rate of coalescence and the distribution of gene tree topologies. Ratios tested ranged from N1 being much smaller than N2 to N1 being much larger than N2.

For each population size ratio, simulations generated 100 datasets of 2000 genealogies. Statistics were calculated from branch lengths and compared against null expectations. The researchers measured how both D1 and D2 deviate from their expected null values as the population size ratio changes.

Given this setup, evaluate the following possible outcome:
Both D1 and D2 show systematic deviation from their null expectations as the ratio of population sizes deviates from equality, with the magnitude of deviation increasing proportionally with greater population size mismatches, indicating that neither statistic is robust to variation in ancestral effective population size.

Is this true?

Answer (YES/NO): NO